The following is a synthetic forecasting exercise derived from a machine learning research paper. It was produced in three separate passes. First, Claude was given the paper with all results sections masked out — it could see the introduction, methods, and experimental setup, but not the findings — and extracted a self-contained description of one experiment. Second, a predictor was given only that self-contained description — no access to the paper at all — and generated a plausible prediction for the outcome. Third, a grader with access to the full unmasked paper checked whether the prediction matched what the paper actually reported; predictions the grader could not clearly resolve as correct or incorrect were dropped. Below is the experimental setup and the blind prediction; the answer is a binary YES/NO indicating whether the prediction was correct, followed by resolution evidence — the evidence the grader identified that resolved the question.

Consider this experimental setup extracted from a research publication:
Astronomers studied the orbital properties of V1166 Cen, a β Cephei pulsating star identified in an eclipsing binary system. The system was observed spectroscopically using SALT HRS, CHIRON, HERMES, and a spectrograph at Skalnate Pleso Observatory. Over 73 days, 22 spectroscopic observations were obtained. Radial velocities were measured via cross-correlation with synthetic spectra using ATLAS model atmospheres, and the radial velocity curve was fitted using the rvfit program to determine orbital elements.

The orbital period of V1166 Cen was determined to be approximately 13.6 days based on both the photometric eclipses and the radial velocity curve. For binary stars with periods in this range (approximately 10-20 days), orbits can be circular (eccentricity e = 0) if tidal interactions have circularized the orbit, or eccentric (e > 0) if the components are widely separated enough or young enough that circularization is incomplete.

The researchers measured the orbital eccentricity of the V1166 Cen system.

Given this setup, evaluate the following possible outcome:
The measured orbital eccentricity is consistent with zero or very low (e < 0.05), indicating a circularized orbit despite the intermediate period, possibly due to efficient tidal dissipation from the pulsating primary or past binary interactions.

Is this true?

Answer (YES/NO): NO